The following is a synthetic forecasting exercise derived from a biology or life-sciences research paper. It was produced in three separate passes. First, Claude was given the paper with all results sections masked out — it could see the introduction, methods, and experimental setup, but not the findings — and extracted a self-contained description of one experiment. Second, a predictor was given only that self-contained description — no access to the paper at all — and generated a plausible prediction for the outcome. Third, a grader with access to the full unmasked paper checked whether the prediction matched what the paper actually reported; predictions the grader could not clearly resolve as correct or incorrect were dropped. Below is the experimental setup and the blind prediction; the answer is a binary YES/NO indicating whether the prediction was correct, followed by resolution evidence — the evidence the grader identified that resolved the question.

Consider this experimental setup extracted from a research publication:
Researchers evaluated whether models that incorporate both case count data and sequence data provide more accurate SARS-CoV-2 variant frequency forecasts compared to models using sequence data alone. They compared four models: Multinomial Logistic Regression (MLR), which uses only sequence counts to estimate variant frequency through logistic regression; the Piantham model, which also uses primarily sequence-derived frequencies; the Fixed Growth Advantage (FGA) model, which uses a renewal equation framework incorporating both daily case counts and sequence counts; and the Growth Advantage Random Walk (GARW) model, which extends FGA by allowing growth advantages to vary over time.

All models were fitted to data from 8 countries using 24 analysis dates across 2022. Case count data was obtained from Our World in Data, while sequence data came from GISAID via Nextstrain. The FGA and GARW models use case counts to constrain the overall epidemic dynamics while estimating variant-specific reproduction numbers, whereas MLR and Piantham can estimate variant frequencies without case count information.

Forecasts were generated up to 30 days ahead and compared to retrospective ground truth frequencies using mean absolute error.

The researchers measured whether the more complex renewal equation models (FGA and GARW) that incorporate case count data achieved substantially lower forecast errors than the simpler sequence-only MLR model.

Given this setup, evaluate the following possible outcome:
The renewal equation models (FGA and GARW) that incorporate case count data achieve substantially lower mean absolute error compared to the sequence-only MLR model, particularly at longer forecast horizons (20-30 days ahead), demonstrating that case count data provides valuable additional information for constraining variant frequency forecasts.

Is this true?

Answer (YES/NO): NO